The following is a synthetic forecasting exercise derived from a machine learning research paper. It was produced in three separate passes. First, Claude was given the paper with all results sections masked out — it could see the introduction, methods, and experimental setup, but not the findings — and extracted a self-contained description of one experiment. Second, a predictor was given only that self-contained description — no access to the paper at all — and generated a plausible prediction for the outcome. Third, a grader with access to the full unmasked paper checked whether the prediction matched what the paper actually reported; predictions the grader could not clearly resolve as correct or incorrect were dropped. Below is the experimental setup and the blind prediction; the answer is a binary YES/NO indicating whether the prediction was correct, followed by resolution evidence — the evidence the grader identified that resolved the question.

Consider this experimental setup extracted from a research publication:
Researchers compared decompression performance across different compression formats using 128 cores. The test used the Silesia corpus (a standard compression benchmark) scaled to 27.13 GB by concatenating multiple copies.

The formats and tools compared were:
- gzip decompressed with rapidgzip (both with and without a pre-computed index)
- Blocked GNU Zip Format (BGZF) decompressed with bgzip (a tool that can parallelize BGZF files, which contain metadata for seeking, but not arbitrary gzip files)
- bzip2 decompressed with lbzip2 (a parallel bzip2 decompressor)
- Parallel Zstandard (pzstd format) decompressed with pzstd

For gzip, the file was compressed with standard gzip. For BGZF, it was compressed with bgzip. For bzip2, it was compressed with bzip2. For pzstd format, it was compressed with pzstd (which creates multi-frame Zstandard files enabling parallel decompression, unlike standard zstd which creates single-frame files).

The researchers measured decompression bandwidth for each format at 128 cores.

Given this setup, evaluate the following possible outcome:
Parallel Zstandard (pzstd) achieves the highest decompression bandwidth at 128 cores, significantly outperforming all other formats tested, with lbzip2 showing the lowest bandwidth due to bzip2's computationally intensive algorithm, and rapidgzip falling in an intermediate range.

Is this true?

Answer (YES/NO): NO